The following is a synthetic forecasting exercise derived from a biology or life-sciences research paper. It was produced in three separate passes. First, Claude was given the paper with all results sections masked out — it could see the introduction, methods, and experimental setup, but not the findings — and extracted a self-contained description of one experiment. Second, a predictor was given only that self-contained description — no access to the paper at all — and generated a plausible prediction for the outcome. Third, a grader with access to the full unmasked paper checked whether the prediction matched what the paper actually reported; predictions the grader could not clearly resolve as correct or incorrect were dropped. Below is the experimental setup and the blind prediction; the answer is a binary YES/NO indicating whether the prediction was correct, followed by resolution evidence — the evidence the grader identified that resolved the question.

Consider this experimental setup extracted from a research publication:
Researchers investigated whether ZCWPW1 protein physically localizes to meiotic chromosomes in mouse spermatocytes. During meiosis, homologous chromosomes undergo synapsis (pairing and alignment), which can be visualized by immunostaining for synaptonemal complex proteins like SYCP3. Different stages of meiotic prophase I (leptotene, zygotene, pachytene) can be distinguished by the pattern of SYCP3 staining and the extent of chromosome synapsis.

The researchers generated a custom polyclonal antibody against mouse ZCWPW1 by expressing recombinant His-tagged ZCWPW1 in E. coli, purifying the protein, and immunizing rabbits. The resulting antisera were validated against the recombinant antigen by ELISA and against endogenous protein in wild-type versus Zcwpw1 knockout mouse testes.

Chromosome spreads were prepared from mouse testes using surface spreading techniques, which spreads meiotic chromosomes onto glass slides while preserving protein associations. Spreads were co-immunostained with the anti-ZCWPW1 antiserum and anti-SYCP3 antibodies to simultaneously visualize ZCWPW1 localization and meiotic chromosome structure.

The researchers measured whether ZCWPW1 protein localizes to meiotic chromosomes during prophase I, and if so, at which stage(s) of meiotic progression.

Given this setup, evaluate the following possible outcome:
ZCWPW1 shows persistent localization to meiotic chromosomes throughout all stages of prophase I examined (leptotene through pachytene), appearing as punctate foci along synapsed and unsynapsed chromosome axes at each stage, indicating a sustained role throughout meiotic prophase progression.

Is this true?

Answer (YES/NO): NO